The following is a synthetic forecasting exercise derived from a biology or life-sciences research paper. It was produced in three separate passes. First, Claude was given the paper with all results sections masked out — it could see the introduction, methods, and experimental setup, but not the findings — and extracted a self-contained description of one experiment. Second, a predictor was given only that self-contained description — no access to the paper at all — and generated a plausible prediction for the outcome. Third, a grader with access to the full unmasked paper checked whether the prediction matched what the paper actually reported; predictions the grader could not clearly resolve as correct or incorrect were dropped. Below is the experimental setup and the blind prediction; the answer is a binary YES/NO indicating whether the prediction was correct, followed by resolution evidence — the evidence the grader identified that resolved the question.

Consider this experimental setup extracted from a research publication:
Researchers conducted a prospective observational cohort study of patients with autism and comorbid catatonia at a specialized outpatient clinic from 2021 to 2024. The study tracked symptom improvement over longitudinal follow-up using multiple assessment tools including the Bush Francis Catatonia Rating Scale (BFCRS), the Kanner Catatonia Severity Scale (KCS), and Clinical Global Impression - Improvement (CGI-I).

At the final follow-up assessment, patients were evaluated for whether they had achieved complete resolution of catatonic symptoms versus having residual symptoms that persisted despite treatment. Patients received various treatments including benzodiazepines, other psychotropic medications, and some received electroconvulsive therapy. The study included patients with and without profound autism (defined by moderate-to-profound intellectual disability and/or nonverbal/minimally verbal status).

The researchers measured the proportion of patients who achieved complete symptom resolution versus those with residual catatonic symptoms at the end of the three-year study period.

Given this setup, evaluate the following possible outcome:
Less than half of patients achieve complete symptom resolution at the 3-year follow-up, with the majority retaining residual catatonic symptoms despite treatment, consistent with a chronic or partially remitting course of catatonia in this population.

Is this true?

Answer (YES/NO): YES